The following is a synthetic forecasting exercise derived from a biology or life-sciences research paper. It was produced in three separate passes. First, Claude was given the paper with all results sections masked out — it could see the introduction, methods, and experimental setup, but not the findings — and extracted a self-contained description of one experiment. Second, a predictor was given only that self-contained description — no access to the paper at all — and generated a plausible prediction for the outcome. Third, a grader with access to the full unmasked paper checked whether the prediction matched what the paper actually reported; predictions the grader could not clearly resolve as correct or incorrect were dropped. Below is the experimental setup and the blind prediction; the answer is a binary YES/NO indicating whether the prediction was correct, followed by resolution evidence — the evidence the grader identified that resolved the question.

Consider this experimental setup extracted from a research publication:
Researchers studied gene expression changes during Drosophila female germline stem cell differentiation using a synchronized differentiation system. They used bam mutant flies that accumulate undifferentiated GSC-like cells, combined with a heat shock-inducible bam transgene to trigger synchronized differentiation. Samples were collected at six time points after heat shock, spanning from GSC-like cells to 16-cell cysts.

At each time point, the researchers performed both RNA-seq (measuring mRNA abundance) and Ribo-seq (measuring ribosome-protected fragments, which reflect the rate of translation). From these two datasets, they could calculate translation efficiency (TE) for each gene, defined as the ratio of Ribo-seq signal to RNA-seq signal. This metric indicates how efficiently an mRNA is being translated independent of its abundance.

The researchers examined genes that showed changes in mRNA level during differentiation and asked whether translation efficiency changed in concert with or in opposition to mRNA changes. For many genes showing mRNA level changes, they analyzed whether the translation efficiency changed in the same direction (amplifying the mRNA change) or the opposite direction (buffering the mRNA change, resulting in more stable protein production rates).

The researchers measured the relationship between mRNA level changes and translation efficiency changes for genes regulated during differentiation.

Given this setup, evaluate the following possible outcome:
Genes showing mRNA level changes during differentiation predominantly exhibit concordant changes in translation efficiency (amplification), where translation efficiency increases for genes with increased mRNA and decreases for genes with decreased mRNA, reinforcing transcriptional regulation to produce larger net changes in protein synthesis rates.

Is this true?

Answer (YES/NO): NO